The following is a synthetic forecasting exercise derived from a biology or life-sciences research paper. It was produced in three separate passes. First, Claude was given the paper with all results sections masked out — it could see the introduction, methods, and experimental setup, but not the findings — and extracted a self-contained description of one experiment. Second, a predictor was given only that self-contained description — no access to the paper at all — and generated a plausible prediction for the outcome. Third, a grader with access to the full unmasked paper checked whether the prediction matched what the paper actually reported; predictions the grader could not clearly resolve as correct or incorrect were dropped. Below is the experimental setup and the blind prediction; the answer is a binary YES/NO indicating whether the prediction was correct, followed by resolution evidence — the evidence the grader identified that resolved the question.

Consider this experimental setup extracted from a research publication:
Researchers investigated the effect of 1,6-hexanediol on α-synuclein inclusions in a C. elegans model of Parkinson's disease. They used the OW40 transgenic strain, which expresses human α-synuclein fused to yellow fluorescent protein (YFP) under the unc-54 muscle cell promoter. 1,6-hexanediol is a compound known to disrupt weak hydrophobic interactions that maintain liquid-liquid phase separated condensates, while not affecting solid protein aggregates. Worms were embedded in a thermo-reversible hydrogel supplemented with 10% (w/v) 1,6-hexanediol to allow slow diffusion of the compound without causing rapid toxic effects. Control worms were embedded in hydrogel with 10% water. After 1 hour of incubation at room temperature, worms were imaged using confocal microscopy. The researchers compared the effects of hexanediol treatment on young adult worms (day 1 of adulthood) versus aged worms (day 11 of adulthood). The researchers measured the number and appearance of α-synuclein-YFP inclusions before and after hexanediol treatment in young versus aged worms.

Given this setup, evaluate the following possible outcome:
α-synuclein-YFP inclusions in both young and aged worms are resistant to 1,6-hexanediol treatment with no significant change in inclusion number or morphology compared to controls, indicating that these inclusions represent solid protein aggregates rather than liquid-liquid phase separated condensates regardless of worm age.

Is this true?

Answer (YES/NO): NO